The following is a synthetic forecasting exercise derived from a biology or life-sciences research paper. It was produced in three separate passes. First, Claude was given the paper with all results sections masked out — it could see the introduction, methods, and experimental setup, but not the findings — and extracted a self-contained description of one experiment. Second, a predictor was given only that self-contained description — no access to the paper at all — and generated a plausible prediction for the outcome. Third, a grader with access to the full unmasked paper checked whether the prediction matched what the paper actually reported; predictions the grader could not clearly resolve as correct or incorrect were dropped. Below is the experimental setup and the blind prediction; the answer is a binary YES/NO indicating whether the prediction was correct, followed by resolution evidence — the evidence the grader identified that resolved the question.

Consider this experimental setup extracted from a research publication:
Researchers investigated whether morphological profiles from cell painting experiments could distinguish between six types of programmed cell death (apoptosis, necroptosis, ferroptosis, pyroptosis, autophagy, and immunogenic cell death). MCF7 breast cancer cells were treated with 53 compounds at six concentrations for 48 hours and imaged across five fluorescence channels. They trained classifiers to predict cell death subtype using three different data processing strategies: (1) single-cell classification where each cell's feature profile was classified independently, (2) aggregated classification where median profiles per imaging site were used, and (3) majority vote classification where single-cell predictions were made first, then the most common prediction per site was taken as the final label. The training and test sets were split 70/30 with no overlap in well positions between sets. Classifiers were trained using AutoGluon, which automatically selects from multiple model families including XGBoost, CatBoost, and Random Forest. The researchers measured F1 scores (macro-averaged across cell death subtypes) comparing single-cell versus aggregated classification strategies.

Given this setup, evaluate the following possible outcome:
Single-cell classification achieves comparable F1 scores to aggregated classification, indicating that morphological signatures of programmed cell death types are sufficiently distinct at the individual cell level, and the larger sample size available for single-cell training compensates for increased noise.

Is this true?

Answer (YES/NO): NO